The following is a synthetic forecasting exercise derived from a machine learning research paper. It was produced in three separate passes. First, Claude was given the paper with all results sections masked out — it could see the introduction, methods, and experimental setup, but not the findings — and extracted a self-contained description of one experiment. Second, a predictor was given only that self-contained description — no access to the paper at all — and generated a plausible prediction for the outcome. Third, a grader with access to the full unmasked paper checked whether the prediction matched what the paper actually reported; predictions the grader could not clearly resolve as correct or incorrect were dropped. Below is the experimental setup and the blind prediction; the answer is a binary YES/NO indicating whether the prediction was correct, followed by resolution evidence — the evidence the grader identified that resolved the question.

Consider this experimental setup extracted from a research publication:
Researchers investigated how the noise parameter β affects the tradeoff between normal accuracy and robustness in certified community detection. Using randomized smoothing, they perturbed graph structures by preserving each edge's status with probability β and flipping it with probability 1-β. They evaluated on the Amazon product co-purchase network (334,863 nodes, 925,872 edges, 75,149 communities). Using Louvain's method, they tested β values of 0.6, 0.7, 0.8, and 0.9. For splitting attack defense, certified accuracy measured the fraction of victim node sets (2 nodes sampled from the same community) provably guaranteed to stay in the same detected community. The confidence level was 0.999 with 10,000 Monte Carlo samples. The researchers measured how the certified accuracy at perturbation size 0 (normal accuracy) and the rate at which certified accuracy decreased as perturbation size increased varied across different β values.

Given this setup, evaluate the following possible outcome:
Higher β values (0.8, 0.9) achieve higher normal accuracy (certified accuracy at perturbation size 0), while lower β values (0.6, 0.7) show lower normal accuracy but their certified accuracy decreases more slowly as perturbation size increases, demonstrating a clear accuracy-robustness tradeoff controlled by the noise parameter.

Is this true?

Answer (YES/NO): YES